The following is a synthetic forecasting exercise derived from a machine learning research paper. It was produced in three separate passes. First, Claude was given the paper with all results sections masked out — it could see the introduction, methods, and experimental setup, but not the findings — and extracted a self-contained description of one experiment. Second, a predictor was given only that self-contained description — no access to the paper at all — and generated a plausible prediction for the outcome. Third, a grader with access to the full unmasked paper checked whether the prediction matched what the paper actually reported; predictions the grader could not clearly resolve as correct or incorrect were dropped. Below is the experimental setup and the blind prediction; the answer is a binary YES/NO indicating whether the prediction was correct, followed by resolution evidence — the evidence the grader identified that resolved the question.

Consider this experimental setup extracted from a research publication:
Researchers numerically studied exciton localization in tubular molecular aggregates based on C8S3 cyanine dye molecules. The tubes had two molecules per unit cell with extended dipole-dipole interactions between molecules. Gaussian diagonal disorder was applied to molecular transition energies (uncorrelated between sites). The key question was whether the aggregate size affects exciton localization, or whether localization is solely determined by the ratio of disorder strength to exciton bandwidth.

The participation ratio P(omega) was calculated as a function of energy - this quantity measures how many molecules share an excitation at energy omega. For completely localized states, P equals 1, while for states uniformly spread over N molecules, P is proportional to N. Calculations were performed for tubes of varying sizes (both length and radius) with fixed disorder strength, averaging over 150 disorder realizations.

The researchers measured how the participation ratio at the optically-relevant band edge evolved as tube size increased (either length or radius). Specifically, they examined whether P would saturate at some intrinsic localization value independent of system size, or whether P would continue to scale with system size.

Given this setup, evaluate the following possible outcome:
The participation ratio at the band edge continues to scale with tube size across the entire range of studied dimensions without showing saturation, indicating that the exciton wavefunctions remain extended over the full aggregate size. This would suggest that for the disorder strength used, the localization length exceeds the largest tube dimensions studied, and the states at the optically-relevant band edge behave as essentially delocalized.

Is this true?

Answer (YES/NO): NO